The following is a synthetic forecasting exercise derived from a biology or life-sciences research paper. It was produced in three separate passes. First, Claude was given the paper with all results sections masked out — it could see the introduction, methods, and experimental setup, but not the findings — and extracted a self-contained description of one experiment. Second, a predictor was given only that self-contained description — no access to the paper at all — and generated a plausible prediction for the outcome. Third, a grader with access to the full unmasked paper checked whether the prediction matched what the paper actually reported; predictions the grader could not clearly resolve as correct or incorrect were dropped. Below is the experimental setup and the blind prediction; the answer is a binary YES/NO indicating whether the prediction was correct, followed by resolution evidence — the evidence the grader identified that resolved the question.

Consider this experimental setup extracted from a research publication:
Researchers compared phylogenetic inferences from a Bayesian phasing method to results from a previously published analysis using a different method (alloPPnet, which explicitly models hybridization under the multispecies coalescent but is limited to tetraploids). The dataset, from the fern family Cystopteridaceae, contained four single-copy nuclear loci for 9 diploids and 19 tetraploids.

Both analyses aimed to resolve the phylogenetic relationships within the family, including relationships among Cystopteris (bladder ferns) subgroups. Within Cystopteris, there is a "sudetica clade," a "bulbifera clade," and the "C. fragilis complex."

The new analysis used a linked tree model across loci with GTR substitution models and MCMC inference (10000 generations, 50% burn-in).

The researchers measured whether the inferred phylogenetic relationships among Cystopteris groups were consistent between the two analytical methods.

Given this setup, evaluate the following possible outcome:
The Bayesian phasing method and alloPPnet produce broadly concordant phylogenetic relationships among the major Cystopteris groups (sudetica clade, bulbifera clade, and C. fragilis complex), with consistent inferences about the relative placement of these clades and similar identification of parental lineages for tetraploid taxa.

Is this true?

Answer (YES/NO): NO